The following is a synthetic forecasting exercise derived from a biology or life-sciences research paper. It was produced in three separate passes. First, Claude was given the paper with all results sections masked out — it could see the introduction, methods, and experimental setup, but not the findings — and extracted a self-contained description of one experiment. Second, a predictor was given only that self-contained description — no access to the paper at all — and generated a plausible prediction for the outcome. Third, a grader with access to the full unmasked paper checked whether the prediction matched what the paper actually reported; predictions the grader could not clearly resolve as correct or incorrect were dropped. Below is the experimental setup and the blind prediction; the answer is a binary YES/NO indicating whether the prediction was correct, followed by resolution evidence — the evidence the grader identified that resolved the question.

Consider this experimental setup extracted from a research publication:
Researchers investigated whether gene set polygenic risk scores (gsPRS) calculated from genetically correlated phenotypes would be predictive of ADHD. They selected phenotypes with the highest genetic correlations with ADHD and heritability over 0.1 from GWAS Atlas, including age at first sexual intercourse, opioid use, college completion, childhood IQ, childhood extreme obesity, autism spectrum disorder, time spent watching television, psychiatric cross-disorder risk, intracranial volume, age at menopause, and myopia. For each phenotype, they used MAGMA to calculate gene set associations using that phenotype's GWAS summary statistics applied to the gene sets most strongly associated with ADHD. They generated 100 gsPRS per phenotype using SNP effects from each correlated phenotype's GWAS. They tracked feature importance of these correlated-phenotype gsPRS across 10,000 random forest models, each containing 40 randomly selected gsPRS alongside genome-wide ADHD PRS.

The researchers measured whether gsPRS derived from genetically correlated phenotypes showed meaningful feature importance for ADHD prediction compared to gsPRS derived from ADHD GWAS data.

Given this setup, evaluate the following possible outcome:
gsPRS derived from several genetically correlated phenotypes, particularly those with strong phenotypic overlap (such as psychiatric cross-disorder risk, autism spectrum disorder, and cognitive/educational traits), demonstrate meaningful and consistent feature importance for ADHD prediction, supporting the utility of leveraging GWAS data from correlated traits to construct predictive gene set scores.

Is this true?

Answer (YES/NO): NO